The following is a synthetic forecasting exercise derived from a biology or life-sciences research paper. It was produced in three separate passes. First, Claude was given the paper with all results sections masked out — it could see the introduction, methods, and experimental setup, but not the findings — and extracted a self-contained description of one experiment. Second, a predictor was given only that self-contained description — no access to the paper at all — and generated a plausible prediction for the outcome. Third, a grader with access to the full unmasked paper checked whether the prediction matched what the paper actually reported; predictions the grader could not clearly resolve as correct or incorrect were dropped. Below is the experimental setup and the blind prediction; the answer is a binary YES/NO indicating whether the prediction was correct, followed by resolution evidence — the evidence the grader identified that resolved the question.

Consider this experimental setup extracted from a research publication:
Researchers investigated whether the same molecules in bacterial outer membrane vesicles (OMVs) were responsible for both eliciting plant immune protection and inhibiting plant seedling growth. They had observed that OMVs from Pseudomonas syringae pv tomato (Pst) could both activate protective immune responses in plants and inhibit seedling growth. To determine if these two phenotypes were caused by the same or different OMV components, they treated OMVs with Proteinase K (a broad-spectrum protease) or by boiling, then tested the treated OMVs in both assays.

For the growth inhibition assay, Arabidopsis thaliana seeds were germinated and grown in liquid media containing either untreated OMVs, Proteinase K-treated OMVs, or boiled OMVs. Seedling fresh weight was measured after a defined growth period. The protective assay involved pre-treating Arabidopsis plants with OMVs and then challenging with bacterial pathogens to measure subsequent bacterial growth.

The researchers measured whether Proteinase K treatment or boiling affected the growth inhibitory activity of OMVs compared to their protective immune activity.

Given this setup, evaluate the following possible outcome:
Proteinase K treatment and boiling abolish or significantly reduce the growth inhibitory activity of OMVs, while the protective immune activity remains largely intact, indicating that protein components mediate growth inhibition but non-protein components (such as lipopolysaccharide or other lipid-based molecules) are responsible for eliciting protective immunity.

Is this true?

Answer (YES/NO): YES